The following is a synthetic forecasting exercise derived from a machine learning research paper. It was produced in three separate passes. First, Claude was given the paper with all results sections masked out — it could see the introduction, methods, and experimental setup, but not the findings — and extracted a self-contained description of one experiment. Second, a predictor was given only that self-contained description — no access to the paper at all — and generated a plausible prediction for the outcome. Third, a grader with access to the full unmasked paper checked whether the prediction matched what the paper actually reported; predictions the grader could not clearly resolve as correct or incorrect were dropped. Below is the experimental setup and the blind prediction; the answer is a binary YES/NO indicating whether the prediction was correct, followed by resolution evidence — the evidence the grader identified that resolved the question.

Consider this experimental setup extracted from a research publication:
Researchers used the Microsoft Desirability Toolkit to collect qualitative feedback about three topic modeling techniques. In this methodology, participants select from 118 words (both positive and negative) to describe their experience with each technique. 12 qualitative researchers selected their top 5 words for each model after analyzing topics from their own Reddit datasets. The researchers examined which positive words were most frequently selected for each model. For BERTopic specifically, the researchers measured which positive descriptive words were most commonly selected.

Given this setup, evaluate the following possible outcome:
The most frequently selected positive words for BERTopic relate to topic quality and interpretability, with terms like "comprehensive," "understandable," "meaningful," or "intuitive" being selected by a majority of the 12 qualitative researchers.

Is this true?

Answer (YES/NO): NO